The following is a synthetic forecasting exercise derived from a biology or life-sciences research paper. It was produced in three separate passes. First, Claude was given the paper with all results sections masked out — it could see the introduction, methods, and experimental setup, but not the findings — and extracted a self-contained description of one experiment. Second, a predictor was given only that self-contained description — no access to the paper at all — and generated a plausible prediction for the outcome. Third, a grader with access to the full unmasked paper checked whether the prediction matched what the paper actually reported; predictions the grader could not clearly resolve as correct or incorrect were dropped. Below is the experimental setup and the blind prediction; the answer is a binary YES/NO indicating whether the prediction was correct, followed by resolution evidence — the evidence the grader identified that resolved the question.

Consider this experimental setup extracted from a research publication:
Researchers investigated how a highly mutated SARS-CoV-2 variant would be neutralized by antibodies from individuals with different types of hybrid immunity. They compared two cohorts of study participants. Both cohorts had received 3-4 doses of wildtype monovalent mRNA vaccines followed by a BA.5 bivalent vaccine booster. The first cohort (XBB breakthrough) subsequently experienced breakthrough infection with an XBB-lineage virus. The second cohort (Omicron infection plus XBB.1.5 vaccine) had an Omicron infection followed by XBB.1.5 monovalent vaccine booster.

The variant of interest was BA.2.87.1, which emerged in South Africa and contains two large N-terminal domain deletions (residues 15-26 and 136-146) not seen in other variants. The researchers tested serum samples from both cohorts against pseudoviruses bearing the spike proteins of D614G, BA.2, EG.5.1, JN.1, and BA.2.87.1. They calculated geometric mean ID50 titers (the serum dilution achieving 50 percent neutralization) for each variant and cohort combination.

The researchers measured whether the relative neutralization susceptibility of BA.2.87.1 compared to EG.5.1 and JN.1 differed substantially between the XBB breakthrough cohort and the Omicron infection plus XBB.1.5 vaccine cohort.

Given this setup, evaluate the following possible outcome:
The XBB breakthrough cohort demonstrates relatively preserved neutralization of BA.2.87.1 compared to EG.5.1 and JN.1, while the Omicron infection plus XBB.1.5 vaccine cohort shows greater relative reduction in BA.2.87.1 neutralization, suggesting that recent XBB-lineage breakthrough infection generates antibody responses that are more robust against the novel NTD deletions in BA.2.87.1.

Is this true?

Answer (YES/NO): NO